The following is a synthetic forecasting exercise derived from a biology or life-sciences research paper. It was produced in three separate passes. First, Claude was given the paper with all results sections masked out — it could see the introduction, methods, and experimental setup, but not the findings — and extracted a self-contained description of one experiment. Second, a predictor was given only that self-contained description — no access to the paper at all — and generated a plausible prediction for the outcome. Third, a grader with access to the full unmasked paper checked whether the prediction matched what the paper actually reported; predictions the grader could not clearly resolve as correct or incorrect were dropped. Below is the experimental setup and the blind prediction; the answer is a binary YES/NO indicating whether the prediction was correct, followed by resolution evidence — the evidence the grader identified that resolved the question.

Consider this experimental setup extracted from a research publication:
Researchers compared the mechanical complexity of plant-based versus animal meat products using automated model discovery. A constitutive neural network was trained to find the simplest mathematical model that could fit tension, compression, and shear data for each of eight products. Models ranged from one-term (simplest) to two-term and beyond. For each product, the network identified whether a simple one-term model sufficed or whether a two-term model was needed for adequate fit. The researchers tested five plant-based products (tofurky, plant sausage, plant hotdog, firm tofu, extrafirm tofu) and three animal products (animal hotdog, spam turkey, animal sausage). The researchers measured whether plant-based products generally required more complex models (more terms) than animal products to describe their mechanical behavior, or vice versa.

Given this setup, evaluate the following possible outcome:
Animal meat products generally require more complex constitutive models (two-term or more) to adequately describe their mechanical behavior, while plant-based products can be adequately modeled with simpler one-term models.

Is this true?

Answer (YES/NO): NO